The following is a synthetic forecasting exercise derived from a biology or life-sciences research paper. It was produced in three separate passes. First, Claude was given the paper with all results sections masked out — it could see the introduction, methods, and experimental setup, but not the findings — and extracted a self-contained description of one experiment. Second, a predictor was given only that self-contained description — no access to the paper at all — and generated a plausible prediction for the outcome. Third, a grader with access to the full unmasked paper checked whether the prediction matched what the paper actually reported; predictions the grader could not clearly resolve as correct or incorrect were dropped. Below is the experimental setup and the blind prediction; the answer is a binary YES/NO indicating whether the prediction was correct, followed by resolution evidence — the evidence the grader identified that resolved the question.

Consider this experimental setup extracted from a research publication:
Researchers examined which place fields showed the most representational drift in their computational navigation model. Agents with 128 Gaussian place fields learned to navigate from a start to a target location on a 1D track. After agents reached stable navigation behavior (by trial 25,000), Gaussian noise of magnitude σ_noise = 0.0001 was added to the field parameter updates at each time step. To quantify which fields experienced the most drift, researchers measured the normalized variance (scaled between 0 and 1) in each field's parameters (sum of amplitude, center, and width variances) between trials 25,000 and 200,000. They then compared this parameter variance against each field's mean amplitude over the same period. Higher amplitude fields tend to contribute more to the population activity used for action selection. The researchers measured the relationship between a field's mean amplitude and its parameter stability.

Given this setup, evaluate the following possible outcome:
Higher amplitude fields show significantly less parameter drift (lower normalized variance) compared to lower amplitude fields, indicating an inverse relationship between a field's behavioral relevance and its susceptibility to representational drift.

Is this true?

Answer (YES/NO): YES